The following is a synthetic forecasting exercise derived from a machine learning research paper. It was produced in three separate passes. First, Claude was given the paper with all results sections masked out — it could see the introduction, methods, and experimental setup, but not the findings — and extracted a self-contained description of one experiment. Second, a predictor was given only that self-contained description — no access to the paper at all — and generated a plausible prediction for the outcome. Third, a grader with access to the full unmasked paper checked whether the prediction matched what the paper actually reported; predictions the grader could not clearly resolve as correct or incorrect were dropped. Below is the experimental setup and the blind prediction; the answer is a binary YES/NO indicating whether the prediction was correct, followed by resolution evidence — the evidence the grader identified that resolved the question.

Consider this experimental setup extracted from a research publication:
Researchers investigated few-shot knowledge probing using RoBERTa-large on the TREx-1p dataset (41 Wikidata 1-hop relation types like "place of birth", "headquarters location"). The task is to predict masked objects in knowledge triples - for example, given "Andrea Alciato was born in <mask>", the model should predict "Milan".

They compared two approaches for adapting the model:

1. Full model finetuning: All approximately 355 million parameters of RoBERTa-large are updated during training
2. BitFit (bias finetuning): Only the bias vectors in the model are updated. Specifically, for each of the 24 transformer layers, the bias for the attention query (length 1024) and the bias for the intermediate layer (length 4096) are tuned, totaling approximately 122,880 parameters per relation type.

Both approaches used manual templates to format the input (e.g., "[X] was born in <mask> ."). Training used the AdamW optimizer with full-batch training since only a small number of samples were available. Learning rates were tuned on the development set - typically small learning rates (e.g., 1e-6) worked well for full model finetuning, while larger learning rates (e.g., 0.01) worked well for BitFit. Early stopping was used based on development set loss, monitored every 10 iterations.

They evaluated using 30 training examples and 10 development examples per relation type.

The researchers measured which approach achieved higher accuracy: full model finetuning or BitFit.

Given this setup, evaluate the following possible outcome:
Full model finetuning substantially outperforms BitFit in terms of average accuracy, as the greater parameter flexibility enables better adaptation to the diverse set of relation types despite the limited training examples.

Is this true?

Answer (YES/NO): NO